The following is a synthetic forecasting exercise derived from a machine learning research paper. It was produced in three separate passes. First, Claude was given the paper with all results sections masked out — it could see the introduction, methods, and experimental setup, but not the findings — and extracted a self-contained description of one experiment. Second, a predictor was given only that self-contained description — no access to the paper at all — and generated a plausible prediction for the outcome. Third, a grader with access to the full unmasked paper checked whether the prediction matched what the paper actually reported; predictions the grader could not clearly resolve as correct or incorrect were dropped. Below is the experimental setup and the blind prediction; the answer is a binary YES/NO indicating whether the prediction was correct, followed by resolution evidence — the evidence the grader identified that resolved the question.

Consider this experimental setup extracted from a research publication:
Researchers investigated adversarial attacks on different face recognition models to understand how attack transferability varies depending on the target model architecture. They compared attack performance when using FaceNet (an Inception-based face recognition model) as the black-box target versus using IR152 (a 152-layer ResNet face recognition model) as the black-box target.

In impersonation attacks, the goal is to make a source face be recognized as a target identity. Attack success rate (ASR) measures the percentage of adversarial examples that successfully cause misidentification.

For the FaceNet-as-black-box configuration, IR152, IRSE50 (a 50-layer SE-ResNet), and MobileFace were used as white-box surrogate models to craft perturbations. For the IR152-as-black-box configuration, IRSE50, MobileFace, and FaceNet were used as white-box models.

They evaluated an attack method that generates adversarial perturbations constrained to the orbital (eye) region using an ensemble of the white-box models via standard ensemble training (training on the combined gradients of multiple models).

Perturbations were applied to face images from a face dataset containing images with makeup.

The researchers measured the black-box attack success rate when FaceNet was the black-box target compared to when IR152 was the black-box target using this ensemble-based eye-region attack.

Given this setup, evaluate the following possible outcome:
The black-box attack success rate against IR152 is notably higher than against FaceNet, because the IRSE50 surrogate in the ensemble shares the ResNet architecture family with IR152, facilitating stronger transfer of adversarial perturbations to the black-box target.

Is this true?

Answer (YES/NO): NO